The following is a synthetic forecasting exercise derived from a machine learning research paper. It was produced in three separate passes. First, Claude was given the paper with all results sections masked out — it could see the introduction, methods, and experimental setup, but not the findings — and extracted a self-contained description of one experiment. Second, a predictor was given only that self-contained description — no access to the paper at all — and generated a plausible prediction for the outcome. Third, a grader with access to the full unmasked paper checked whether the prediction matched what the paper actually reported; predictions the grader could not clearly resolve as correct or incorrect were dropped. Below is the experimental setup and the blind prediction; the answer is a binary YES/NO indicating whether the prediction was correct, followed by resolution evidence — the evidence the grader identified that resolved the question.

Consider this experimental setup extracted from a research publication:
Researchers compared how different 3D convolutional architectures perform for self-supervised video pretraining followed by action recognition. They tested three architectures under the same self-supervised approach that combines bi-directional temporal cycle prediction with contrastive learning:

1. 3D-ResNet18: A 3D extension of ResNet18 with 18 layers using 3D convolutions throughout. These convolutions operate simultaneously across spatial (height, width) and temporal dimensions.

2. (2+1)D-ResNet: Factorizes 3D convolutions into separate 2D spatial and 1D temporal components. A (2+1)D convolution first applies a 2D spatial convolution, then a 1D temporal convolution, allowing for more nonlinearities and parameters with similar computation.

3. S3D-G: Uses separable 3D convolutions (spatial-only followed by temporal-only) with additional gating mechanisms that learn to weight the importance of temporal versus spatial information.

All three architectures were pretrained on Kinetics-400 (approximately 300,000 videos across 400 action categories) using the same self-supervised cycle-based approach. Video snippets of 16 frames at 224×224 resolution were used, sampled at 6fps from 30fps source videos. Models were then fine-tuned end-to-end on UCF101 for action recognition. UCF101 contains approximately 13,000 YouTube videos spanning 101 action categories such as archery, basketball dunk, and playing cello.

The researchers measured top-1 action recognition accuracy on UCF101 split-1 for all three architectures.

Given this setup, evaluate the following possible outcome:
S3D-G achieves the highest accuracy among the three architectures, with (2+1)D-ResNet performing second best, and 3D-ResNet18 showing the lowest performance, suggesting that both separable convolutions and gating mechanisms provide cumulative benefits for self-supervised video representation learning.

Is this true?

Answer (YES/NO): YES